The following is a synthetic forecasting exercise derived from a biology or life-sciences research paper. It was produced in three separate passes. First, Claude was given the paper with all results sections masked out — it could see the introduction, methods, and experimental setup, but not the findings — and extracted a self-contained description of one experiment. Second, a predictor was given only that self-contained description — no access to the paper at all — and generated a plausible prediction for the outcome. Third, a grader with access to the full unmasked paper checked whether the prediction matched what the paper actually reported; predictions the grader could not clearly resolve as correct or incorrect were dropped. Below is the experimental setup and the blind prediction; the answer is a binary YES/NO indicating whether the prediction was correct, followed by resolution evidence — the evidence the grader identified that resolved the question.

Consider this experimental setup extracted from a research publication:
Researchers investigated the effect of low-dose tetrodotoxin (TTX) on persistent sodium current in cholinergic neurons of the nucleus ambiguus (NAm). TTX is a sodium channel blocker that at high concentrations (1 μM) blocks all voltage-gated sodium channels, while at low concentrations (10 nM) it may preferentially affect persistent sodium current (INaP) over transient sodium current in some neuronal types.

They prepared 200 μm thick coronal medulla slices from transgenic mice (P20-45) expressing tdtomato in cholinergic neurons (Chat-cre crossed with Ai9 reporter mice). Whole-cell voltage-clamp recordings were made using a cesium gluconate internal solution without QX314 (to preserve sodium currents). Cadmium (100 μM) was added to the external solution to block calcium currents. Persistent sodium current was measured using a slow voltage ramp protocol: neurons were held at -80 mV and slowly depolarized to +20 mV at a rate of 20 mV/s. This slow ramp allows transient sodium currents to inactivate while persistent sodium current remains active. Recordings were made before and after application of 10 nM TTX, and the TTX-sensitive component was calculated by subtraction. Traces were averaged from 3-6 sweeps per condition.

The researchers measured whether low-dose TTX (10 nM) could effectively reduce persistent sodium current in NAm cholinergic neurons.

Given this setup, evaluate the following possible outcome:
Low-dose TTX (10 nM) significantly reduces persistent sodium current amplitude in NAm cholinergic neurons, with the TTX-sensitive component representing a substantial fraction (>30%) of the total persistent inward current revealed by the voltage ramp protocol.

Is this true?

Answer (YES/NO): YES